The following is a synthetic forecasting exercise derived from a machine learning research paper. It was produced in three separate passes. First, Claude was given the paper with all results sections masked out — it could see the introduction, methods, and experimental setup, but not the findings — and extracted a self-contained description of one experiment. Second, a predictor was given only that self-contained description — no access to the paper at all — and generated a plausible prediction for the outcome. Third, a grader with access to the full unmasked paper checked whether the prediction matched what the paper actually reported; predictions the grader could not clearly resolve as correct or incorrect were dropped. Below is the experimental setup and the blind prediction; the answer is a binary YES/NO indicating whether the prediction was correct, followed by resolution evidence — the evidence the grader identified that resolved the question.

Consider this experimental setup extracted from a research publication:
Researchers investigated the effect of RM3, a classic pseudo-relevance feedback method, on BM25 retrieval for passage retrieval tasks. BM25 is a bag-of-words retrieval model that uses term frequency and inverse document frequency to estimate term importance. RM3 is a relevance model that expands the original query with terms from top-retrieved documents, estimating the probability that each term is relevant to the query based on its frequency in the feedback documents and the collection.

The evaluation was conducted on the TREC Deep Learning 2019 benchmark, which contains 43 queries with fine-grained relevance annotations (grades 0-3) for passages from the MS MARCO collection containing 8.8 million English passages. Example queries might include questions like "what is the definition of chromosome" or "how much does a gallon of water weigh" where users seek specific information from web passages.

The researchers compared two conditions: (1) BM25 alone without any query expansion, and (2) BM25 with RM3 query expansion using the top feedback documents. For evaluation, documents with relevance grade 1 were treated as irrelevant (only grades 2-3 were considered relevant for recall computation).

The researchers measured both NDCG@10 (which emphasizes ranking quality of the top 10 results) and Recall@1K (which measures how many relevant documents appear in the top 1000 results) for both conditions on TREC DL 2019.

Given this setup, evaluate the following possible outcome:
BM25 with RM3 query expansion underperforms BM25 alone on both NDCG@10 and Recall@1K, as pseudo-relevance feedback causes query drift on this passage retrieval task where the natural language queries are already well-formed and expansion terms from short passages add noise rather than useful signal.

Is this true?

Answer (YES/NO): NO